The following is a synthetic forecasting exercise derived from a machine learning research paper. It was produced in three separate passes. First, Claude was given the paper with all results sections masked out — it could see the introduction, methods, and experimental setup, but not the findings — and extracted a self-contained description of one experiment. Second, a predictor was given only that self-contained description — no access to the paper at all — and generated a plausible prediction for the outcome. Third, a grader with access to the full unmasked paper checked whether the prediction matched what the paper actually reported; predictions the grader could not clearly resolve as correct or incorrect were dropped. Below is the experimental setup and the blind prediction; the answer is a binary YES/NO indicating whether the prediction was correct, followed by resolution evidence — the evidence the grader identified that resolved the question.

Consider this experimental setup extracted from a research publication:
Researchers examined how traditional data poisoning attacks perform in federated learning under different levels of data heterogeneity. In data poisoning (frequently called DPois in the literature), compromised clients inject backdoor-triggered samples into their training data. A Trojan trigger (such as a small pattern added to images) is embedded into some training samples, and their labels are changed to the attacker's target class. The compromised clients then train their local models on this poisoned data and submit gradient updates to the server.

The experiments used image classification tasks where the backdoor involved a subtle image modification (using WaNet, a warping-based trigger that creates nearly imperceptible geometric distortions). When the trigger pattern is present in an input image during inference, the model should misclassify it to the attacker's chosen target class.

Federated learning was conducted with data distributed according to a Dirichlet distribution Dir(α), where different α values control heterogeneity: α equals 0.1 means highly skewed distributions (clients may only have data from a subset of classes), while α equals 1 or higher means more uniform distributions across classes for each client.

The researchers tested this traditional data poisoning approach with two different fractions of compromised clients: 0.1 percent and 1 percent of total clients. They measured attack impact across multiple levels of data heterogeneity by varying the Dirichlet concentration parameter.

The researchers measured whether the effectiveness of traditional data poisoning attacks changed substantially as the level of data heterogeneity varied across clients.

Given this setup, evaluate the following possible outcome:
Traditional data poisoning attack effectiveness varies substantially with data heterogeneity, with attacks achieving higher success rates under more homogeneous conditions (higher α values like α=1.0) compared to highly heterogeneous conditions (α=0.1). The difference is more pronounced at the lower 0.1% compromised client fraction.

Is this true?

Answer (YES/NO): NO